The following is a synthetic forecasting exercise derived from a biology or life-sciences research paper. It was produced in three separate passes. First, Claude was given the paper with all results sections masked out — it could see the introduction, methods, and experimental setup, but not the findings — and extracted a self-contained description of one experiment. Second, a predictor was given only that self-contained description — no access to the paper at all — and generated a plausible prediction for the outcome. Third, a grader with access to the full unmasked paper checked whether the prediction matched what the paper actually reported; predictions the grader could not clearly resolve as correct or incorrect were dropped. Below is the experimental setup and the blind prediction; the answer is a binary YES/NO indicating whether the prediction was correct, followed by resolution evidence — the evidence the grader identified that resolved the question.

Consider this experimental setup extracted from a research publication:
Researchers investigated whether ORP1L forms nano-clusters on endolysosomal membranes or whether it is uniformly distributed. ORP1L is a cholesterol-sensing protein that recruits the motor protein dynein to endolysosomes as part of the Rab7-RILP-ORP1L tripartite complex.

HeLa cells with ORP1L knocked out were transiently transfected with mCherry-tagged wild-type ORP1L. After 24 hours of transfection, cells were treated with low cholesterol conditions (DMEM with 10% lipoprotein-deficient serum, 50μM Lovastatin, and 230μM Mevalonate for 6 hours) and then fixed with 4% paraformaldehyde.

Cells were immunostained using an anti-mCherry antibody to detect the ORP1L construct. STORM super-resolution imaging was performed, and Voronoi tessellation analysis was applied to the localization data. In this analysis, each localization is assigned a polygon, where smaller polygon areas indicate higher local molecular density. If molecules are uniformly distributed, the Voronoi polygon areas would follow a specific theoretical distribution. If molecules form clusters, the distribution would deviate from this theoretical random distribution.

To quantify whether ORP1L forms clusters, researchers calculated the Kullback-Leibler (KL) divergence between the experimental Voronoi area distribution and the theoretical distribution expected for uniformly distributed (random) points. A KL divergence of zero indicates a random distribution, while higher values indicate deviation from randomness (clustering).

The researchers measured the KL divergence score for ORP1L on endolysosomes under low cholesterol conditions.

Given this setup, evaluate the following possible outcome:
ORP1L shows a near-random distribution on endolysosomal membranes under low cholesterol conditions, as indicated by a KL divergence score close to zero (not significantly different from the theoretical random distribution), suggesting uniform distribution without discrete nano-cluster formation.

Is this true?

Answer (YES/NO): YES